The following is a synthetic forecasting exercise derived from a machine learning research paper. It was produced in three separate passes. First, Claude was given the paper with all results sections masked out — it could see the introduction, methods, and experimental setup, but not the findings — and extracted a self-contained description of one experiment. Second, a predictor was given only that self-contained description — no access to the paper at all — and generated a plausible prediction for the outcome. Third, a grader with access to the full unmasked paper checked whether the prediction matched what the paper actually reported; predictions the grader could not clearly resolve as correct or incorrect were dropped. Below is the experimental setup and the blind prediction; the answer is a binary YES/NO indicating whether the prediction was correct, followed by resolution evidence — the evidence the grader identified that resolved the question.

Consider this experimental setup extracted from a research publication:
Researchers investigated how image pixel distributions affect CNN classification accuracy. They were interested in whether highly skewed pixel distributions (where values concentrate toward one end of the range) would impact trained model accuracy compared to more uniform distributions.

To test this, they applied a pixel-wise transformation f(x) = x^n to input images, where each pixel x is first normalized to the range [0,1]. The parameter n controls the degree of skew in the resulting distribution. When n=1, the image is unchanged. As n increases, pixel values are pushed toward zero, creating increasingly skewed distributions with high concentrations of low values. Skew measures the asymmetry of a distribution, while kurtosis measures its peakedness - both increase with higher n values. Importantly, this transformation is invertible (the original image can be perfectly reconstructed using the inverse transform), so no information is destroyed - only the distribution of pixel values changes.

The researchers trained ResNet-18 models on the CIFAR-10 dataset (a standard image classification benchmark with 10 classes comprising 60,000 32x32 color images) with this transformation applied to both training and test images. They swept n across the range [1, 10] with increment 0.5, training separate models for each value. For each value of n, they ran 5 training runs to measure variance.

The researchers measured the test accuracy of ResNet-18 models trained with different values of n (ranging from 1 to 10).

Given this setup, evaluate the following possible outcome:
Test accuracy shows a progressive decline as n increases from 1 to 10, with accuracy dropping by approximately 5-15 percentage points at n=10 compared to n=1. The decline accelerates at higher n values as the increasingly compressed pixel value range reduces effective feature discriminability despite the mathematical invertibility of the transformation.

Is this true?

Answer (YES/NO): NO